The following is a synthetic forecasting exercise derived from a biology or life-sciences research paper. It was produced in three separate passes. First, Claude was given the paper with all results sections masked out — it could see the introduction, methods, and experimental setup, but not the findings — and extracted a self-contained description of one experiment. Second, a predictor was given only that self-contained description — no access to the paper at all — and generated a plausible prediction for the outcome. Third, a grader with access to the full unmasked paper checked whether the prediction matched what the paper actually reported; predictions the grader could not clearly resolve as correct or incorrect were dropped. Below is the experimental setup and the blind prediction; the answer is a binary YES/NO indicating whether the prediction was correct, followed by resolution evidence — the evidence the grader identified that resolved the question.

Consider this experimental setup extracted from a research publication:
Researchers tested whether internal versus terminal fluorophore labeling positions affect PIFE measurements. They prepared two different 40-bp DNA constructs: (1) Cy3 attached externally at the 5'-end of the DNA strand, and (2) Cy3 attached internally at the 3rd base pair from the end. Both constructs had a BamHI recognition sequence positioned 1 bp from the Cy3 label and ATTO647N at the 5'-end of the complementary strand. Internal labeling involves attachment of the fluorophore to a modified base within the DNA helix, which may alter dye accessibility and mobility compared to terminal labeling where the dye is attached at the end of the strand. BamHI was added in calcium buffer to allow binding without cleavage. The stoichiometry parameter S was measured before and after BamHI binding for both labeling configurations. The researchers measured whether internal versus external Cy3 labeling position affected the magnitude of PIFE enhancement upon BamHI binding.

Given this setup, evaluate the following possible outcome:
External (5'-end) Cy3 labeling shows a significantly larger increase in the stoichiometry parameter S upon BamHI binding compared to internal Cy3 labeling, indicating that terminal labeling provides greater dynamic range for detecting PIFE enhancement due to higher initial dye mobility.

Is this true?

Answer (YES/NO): NO